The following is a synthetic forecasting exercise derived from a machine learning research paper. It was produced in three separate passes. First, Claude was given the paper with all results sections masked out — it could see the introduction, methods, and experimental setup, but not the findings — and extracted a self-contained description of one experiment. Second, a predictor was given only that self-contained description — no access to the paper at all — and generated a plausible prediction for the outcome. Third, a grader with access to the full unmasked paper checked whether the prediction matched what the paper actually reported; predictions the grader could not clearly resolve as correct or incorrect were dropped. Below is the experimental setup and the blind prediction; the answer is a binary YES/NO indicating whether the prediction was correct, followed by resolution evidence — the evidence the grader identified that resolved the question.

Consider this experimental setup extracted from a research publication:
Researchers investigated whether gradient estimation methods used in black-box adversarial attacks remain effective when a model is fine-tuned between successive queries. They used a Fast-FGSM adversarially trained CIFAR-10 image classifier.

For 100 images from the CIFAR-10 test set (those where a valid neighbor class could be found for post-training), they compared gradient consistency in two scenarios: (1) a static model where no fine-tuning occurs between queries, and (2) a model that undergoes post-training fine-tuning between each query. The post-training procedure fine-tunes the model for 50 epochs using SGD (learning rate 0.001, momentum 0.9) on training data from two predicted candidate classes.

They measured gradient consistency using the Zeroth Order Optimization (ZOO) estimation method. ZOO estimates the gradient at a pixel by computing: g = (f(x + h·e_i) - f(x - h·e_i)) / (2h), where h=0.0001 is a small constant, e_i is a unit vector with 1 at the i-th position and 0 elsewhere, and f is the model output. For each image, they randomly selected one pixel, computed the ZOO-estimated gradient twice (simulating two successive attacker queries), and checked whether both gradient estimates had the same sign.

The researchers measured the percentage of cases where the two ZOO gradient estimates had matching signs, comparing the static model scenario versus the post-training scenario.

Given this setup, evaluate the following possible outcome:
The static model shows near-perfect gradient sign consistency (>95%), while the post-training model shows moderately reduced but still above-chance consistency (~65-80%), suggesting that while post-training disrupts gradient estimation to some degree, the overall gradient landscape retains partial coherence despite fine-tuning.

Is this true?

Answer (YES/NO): NO